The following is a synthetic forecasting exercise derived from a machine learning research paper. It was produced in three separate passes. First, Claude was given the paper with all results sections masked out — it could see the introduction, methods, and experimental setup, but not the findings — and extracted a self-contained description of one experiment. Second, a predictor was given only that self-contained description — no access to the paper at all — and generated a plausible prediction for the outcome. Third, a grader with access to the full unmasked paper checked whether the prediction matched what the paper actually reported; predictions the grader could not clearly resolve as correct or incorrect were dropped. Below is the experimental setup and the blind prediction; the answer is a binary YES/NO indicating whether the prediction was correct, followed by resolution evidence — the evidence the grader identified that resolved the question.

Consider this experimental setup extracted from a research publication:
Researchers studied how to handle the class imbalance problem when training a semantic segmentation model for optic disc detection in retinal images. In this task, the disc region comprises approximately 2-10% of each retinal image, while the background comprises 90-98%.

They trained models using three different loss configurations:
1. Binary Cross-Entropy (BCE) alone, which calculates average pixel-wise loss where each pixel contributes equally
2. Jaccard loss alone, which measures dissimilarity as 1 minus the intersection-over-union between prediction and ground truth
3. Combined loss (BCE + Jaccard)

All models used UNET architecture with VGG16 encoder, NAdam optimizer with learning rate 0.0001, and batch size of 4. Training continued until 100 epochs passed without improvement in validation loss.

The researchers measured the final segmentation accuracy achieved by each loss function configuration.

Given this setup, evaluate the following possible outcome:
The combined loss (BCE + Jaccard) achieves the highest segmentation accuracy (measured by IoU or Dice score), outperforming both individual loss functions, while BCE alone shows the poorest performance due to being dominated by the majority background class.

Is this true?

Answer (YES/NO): NO